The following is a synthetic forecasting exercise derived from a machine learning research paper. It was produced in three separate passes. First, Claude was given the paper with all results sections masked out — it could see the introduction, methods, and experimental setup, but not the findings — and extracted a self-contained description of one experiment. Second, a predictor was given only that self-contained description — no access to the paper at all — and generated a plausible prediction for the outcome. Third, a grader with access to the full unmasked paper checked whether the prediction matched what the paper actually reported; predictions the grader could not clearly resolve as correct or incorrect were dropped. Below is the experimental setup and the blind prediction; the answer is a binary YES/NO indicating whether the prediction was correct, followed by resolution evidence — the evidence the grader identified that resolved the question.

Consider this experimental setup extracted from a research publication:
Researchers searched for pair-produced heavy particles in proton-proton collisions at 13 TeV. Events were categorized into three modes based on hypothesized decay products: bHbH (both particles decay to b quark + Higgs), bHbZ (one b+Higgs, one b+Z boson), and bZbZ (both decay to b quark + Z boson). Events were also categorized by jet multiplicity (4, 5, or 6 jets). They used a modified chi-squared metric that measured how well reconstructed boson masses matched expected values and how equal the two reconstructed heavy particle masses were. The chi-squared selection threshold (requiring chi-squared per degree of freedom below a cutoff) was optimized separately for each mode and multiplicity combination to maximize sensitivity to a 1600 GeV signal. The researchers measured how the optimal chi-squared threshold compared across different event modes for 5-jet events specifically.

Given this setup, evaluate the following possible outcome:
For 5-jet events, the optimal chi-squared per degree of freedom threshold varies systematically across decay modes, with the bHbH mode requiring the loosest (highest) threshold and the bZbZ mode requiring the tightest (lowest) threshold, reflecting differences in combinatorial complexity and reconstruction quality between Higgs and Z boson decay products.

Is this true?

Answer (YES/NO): NO